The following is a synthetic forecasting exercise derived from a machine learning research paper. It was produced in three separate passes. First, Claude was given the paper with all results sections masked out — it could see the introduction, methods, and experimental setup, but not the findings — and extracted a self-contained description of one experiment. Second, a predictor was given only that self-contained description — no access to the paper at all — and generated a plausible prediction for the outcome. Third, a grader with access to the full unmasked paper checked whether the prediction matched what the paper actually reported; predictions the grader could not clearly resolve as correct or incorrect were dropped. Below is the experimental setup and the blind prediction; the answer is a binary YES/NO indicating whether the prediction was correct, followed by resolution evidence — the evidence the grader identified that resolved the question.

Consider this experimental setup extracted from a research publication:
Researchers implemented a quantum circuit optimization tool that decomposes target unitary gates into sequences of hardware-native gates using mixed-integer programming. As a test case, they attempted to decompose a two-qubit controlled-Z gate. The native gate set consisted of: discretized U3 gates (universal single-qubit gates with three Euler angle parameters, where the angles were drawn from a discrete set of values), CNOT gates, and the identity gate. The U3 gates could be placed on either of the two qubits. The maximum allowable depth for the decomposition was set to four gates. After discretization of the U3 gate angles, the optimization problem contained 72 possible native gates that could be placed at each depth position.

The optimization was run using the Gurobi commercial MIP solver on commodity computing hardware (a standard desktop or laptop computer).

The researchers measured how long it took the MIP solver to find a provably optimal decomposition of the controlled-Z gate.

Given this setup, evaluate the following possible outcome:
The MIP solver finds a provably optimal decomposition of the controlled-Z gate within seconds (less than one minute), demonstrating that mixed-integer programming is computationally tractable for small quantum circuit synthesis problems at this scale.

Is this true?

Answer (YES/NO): YES